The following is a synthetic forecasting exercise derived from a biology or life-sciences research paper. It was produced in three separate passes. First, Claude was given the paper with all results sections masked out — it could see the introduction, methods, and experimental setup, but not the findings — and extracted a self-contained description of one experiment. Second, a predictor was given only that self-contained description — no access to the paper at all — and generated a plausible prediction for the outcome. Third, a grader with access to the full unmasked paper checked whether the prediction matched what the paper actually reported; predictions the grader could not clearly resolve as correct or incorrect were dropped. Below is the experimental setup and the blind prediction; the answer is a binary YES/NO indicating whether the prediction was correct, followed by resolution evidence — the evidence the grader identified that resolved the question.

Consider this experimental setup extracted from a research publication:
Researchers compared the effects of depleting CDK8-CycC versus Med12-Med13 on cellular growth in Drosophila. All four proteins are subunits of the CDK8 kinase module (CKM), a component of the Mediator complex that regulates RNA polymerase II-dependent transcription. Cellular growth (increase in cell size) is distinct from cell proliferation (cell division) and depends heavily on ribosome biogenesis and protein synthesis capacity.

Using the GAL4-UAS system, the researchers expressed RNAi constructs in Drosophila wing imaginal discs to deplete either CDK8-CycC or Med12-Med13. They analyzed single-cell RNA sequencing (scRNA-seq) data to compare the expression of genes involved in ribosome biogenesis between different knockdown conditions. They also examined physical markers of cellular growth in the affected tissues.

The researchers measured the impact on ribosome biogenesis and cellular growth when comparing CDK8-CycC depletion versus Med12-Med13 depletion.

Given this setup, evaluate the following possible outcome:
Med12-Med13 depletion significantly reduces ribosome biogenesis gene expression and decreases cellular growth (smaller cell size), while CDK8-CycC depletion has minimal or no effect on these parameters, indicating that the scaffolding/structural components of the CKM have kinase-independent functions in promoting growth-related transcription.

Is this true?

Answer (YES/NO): NO